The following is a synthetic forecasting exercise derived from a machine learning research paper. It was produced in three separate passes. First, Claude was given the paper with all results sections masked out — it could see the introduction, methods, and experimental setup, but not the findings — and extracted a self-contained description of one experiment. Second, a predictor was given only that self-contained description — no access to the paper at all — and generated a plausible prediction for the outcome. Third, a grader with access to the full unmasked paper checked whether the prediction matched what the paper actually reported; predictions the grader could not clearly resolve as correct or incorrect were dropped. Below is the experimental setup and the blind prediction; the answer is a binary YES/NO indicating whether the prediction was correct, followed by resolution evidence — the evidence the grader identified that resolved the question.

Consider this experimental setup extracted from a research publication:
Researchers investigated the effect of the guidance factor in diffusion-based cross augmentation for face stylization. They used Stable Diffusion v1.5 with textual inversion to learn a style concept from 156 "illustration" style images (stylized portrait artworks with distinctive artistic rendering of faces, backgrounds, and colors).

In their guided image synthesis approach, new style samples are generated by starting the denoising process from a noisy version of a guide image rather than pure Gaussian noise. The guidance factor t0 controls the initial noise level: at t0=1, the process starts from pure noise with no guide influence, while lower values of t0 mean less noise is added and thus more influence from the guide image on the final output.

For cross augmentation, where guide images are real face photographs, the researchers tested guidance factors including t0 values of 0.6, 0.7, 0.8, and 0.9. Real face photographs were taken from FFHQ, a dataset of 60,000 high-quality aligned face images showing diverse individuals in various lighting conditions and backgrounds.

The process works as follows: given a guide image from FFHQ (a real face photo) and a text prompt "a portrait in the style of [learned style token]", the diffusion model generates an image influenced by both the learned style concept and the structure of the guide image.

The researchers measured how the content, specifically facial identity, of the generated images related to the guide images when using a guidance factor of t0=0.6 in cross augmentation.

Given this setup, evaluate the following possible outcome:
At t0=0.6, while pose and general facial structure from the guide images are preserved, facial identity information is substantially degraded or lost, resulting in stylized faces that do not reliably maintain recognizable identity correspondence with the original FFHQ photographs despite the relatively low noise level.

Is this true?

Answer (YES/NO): YES